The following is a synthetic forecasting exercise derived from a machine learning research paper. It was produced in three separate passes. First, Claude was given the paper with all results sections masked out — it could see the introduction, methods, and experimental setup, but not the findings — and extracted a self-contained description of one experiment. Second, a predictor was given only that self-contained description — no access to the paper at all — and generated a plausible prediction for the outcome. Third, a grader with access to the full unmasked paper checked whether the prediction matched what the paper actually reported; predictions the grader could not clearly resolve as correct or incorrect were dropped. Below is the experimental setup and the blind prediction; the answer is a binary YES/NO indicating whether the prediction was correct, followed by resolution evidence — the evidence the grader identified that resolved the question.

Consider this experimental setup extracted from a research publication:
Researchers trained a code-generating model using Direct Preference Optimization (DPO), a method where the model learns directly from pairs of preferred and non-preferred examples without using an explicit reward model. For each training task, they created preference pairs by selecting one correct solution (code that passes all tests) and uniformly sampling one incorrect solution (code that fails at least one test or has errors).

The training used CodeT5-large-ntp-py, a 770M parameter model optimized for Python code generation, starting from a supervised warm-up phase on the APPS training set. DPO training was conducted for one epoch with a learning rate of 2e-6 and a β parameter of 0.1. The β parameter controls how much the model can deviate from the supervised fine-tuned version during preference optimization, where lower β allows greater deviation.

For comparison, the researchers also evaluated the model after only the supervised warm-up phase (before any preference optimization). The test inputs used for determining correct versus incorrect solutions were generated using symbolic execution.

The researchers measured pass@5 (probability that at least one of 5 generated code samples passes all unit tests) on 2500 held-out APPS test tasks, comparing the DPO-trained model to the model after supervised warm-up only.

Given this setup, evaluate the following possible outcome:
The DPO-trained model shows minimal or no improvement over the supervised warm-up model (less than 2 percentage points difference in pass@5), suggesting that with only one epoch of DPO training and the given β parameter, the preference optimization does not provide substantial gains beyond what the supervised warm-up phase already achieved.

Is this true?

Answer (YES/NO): YES